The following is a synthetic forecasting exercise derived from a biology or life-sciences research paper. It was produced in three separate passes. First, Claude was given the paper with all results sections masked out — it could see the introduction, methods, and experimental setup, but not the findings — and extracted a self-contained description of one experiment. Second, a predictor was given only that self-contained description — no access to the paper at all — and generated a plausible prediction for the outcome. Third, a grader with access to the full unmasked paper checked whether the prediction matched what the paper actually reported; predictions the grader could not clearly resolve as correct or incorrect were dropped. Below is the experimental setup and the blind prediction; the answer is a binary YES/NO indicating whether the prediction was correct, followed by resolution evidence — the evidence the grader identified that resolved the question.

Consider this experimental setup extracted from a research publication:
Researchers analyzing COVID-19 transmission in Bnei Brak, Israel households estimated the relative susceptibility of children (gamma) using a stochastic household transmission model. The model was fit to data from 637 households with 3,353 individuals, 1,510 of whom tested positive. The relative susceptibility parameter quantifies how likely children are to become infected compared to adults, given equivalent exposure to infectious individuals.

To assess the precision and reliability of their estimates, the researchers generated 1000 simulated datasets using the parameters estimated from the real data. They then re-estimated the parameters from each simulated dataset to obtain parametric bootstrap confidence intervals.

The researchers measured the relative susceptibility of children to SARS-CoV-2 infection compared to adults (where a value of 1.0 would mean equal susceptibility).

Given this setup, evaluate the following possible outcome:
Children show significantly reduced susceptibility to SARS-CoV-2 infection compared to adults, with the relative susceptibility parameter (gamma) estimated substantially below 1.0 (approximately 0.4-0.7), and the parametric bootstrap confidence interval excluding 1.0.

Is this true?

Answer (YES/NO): YES